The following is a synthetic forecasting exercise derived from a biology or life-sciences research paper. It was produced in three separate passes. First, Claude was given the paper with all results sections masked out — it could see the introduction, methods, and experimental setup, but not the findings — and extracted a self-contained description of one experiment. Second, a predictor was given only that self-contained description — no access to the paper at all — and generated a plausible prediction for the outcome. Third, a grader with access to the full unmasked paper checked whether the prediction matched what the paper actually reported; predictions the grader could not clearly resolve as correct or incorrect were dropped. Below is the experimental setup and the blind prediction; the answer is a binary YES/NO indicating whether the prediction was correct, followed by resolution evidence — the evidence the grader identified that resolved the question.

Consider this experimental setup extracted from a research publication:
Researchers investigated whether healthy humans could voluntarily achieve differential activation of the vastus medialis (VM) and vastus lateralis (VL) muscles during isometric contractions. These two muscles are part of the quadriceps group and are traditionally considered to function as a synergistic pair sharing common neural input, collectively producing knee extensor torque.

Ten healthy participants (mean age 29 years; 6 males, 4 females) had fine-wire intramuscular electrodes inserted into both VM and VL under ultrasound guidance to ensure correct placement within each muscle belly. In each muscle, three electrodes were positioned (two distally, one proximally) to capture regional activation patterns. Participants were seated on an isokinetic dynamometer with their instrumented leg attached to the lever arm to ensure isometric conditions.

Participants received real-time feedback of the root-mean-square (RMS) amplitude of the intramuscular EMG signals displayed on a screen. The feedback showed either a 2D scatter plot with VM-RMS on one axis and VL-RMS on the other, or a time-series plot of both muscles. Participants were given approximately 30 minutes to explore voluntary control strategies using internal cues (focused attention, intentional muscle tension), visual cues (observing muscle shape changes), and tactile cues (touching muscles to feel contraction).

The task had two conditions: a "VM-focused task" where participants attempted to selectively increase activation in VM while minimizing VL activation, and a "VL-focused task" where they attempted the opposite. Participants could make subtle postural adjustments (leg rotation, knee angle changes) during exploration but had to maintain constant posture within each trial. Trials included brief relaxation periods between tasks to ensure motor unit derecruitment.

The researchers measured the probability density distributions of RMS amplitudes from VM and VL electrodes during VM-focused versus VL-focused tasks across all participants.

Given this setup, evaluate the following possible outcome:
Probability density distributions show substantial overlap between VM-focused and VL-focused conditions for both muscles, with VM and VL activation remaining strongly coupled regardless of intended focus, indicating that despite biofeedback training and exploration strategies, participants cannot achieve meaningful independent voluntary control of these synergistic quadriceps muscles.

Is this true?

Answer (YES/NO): NO